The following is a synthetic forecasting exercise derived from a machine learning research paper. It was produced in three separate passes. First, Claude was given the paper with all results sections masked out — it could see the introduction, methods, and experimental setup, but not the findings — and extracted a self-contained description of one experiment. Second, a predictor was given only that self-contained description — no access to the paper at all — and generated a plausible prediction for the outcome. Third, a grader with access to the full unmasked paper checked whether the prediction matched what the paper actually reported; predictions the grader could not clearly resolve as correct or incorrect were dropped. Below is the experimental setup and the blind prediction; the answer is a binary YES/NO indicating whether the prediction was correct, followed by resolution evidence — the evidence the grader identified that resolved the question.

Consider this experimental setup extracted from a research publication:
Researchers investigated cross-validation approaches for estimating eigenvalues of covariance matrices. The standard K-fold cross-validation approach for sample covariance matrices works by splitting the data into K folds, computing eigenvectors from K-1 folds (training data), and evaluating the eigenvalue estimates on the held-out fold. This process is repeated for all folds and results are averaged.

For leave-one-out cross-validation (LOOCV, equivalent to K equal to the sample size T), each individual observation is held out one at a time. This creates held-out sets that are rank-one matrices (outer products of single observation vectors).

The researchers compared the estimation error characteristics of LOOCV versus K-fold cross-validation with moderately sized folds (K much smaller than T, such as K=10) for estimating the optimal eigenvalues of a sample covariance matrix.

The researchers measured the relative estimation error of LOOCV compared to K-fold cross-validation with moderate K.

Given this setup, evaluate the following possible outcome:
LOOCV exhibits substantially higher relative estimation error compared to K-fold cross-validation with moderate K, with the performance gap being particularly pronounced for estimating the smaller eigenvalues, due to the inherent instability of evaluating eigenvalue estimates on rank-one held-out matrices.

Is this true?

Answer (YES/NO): NO